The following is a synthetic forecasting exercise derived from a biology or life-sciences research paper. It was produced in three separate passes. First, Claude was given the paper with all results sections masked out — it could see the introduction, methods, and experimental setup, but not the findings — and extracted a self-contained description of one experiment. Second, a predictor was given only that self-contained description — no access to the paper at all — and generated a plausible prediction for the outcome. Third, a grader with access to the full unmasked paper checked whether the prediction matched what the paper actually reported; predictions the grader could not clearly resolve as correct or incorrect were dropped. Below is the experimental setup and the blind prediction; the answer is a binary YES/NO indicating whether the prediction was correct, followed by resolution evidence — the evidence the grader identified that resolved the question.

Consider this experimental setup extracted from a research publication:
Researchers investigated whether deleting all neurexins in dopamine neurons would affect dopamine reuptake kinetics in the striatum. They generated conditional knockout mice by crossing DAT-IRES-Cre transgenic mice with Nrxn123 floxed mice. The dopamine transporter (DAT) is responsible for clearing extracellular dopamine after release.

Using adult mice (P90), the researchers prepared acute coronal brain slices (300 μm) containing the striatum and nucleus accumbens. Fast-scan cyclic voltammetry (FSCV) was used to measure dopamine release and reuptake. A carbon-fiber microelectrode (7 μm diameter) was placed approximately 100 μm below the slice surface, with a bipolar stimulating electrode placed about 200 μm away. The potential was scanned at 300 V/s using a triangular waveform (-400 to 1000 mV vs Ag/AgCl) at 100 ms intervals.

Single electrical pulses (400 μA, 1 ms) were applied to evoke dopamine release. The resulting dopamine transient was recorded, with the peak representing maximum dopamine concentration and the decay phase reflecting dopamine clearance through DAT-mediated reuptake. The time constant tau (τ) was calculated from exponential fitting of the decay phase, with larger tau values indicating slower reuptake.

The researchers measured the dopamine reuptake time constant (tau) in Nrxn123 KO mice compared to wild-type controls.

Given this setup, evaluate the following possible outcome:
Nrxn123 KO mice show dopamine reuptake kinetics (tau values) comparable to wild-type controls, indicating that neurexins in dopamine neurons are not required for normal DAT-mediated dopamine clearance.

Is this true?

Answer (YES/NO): NO